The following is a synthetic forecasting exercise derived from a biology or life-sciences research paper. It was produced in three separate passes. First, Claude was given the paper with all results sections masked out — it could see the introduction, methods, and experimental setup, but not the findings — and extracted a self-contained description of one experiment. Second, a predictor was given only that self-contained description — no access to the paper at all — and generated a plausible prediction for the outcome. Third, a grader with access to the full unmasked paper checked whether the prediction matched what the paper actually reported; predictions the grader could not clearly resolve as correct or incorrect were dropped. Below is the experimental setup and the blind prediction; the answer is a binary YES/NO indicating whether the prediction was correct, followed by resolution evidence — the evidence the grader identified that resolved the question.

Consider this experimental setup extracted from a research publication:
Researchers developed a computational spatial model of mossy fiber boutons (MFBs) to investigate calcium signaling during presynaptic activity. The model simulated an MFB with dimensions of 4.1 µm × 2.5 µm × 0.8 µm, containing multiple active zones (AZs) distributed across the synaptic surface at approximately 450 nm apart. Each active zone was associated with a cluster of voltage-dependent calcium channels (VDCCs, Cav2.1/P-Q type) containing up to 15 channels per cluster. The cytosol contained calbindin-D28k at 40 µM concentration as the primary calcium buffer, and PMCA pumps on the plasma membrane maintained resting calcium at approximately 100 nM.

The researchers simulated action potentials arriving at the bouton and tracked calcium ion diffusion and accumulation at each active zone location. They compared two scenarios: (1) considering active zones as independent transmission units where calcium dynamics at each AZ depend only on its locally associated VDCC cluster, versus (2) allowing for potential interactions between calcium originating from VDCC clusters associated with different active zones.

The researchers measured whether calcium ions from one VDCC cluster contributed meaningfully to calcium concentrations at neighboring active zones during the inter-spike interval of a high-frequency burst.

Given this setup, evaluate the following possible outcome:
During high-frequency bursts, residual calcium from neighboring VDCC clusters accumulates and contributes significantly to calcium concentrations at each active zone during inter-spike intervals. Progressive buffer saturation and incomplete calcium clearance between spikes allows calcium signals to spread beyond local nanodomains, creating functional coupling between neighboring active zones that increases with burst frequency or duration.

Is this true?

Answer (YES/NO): YES